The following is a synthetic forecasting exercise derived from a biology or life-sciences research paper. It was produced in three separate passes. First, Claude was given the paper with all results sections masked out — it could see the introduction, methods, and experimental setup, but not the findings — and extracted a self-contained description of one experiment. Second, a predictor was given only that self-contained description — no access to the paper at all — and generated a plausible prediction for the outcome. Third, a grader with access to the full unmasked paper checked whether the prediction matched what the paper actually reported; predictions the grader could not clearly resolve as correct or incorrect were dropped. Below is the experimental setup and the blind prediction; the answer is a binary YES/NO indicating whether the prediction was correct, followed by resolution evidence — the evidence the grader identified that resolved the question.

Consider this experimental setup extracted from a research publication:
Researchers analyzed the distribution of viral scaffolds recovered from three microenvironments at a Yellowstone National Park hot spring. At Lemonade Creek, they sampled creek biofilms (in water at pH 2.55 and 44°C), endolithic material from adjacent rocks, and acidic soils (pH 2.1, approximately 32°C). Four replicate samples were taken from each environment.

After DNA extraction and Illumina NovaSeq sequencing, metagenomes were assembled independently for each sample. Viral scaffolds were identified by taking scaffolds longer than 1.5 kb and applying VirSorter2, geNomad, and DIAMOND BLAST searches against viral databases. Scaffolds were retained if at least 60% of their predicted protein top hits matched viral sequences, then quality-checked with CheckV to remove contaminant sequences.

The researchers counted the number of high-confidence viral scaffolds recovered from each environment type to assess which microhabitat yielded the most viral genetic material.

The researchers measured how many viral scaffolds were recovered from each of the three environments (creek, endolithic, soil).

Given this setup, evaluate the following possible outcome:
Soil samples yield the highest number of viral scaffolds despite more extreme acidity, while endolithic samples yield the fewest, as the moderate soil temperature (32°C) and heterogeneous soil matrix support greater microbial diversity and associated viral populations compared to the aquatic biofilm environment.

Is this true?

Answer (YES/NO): NO